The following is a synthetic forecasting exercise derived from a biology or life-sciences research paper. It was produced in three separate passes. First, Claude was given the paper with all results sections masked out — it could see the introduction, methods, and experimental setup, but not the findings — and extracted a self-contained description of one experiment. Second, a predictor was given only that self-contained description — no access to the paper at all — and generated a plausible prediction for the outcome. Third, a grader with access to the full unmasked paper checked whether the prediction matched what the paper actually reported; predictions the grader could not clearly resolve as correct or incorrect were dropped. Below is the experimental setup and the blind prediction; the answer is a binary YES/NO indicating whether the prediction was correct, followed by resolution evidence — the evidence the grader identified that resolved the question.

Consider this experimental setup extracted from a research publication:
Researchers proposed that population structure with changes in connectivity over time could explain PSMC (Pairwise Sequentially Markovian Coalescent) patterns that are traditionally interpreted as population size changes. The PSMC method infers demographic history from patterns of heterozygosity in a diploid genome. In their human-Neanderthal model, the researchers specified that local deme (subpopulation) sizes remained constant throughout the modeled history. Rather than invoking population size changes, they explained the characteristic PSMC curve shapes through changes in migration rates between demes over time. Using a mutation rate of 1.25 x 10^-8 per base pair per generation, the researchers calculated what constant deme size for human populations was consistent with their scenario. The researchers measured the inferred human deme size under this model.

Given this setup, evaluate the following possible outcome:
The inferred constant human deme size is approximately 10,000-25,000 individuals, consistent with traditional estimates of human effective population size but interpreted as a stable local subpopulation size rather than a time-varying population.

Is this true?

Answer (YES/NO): NO